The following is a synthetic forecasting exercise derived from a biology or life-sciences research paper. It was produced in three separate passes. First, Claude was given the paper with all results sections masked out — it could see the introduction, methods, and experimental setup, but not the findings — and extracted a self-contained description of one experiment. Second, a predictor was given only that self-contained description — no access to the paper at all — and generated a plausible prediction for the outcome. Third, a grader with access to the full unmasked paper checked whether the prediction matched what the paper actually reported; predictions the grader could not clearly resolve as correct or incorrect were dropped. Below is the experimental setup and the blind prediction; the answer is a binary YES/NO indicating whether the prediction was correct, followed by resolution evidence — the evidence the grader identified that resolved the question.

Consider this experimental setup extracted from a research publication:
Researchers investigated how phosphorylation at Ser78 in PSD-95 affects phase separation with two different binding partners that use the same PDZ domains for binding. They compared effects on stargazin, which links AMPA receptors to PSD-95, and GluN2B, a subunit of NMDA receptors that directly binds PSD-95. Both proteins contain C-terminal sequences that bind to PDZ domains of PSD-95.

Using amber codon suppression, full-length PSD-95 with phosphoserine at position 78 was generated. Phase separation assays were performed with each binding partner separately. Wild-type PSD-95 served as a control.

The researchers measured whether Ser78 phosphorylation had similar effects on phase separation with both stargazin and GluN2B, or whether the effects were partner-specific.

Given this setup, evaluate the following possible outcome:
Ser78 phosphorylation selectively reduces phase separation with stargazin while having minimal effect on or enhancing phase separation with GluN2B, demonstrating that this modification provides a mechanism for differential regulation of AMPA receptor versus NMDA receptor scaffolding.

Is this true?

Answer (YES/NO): NO